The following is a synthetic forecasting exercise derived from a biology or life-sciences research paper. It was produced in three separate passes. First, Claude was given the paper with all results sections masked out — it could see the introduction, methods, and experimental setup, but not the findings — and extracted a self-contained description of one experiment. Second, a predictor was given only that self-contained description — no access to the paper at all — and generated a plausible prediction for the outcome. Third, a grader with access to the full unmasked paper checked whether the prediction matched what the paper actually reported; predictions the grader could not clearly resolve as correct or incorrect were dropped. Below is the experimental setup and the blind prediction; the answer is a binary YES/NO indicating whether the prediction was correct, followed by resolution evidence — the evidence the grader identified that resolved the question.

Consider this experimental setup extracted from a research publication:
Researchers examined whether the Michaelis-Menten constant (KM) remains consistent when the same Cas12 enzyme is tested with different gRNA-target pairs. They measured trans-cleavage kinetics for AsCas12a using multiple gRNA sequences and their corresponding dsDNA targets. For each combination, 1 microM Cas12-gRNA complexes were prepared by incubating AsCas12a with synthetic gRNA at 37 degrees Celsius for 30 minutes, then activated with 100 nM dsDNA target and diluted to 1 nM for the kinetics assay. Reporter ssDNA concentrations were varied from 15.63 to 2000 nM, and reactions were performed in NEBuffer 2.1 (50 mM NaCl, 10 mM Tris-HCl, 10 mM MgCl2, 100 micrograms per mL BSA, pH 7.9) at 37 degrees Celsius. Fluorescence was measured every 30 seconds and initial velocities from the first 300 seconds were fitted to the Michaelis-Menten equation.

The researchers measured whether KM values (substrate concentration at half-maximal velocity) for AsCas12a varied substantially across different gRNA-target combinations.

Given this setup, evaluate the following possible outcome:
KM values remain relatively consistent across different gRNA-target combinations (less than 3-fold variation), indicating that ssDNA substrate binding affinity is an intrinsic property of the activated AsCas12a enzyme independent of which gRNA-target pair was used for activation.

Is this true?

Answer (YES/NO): NO